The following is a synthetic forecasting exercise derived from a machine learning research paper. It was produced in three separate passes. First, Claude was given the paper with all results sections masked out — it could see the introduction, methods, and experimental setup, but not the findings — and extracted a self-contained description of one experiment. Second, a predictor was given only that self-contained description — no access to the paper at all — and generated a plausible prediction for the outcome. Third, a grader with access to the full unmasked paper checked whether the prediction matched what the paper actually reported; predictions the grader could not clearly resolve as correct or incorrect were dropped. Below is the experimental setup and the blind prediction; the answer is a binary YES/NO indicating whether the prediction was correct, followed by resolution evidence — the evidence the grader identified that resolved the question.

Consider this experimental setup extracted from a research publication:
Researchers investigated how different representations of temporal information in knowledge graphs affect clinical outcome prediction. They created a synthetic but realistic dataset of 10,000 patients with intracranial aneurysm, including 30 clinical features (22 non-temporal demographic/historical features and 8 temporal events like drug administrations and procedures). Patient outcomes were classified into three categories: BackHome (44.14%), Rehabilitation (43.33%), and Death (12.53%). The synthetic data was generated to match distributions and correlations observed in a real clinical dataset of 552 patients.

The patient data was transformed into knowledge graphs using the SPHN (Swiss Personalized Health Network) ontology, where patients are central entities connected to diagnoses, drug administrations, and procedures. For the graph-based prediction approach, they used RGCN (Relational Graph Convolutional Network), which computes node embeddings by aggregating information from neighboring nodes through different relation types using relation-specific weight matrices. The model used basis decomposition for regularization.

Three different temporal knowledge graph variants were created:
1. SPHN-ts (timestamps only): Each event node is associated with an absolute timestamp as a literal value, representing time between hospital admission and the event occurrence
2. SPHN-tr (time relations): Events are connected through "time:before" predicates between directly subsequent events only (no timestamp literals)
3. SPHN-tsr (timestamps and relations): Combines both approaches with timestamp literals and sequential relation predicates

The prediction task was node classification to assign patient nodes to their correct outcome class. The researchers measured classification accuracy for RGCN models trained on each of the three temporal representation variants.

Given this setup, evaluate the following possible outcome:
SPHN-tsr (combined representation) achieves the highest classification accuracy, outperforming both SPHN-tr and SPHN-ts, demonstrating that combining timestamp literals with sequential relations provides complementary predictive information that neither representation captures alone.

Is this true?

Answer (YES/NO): NO